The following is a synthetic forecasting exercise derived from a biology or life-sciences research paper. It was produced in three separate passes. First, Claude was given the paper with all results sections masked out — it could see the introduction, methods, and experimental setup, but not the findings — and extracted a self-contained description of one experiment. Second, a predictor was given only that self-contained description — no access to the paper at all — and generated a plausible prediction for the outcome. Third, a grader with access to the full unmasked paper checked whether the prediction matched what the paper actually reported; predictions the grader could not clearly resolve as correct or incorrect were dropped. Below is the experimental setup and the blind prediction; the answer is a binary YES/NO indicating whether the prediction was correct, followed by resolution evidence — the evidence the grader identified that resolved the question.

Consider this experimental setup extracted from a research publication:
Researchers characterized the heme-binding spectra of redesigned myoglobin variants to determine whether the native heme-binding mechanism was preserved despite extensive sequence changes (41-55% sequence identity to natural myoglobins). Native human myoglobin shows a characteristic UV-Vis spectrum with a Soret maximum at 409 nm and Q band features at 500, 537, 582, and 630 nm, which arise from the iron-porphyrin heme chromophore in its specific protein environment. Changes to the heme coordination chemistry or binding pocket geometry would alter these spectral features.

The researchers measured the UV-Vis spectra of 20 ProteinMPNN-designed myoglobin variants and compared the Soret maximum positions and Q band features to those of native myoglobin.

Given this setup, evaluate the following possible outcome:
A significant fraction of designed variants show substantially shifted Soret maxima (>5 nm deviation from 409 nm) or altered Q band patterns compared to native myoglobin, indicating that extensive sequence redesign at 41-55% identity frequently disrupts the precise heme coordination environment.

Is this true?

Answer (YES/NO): NO